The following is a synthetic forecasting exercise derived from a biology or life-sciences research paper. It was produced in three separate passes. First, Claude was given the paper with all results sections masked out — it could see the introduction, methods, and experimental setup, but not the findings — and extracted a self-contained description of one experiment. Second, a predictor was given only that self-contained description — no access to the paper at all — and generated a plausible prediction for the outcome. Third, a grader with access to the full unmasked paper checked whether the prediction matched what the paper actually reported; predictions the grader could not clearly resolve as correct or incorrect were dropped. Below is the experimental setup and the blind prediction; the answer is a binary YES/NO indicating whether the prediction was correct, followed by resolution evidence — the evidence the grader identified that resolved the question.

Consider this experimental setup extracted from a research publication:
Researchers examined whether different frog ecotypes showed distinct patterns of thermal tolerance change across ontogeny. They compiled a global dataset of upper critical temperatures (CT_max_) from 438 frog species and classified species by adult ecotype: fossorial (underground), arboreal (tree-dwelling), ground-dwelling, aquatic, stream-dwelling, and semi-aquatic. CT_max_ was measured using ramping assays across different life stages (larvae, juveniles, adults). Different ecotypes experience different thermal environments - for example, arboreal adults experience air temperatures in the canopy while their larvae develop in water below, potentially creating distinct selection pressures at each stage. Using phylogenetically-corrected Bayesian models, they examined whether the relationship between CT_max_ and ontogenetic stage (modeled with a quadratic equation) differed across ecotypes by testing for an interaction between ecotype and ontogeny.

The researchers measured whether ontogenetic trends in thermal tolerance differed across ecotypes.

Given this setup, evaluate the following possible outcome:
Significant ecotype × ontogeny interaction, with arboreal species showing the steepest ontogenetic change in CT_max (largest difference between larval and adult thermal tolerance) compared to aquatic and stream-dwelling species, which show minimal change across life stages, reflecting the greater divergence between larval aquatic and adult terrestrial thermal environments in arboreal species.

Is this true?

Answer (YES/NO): NO